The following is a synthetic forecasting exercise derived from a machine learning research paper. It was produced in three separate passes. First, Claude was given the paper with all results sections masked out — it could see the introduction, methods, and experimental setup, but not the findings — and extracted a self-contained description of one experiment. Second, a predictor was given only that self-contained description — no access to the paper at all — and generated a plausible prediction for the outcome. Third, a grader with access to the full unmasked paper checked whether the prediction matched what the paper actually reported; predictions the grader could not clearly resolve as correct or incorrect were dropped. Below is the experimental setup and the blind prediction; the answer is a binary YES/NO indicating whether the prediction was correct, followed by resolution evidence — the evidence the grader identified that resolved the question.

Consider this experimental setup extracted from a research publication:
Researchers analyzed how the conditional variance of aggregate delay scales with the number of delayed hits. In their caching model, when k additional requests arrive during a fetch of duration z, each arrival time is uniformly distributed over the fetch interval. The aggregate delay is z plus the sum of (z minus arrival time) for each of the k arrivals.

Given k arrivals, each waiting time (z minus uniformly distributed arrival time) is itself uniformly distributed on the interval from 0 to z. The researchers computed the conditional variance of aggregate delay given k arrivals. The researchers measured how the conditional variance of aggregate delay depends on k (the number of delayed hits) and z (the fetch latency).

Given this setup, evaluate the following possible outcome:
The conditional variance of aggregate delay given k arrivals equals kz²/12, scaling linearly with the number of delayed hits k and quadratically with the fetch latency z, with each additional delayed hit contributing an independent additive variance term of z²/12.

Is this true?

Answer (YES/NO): YES